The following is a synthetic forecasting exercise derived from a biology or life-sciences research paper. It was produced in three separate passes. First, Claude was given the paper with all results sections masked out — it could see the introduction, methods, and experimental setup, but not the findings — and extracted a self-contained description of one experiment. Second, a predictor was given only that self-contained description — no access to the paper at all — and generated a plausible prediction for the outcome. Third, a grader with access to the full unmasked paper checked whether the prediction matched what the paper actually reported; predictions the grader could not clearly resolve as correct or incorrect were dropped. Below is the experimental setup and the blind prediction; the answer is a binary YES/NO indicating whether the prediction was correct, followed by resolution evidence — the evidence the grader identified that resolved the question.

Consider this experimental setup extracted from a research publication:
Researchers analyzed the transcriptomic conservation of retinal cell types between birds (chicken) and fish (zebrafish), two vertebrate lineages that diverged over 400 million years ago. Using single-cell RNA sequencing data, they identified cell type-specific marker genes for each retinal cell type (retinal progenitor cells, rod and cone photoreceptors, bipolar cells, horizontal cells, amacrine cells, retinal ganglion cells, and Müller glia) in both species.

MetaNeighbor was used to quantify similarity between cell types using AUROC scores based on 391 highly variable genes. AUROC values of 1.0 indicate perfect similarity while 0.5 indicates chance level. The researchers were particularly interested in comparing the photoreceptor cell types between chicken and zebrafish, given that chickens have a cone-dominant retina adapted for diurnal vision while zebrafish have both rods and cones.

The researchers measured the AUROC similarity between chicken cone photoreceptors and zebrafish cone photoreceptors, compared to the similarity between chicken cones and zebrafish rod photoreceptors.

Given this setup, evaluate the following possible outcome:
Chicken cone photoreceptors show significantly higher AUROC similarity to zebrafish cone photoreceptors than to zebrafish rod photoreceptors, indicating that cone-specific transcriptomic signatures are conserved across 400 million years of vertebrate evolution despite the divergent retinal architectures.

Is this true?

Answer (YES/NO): YES